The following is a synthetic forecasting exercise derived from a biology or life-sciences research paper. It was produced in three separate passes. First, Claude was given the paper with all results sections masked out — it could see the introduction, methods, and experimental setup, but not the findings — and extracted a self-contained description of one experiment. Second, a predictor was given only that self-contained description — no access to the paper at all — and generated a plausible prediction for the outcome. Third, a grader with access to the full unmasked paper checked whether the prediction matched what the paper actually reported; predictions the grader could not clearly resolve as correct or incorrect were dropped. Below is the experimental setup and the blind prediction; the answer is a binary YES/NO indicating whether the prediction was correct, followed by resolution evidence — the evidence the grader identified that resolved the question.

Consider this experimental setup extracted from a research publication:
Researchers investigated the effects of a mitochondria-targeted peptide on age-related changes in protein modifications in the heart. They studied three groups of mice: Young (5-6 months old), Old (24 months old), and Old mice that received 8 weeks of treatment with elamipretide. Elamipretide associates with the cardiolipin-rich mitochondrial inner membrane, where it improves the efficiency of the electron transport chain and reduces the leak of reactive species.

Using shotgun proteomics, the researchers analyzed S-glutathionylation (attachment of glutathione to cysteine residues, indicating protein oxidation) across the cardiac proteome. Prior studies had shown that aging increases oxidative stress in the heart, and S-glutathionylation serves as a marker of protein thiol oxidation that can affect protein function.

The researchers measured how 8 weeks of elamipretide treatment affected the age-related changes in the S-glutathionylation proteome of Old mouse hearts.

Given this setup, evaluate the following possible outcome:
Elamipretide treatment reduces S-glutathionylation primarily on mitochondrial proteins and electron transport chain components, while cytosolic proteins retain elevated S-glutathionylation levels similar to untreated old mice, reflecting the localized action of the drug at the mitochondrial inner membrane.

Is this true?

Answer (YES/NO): NO